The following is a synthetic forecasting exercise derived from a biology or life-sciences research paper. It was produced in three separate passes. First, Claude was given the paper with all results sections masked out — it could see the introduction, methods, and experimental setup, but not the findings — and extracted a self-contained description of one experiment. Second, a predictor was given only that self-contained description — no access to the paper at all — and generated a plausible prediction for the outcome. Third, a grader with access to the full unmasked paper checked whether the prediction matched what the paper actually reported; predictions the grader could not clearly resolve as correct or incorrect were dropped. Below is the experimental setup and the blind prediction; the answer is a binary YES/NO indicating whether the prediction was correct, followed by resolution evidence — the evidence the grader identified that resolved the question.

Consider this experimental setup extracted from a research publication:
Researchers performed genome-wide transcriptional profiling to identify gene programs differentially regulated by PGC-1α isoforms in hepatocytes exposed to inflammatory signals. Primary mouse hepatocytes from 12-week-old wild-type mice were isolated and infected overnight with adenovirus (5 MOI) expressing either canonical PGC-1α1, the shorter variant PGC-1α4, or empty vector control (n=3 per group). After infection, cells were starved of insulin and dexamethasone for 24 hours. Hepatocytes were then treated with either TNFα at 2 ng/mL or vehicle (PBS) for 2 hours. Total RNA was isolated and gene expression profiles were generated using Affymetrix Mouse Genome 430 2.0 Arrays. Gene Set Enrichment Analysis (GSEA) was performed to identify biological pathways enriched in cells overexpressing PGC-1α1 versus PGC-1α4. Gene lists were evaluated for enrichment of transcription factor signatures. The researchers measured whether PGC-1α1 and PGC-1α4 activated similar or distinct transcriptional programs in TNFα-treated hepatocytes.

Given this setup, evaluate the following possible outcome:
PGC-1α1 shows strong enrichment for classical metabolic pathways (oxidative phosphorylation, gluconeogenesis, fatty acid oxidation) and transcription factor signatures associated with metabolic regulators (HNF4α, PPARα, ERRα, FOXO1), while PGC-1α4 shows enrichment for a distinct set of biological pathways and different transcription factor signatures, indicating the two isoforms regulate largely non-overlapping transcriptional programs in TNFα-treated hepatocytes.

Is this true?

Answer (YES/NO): NO